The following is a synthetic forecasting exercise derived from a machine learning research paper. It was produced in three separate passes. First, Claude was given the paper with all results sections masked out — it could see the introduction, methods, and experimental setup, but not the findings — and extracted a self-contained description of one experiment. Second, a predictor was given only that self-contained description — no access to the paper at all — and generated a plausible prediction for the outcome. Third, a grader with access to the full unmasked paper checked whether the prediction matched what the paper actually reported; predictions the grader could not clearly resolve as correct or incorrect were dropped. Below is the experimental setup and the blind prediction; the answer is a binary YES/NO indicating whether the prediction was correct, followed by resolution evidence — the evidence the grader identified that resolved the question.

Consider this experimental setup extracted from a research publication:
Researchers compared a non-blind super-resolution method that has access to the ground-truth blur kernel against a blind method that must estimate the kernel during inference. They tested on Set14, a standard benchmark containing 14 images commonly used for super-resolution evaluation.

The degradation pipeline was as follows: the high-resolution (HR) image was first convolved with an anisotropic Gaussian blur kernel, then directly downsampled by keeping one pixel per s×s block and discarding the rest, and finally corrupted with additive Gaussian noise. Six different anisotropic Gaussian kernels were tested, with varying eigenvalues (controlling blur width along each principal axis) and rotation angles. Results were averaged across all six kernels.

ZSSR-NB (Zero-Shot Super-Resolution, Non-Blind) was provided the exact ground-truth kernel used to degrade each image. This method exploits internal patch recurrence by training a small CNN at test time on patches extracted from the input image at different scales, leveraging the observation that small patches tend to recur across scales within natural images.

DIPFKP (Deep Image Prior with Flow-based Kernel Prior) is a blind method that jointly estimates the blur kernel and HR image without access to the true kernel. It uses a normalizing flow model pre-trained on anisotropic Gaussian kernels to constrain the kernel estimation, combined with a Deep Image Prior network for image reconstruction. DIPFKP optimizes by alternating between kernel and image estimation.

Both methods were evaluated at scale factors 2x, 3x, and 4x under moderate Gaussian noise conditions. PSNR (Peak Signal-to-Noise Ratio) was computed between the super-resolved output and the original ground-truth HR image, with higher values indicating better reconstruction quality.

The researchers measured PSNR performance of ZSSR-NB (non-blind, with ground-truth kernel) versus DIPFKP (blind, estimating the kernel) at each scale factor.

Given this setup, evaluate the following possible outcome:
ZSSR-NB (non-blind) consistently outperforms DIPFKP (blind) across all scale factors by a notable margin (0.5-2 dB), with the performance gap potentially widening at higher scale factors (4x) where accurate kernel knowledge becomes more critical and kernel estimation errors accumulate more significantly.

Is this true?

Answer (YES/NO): NO